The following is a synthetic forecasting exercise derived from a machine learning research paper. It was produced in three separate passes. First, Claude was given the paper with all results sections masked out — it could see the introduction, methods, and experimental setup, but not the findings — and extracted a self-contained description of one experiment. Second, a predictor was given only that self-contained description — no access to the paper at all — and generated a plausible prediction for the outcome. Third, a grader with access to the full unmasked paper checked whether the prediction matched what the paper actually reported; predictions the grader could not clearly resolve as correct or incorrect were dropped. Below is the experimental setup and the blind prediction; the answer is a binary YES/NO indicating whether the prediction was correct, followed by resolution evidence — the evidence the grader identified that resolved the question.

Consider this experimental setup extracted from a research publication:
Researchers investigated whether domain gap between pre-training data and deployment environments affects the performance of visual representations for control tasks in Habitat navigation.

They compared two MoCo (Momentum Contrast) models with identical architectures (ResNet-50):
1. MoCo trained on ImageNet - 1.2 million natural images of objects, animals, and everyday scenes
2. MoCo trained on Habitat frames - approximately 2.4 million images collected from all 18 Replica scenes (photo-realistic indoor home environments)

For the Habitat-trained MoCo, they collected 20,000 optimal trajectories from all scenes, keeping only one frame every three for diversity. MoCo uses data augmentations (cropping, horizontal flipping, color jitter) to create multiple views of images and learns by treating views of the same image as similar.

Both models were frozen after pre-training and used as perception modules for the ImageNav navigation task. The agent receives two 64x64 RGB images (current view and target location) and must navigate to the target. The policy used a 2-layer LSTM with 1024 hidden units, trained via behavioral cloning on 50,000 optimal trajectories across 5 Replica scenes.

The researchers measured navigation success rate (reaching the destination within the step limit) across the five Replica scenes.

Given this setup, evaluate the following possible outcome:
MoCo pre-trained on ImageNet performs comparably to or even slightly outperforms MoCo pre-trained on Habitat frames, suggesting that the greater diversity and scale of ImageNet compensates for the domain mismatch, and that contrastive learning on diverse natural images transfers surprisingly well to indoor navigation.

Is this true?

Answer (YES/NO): YES